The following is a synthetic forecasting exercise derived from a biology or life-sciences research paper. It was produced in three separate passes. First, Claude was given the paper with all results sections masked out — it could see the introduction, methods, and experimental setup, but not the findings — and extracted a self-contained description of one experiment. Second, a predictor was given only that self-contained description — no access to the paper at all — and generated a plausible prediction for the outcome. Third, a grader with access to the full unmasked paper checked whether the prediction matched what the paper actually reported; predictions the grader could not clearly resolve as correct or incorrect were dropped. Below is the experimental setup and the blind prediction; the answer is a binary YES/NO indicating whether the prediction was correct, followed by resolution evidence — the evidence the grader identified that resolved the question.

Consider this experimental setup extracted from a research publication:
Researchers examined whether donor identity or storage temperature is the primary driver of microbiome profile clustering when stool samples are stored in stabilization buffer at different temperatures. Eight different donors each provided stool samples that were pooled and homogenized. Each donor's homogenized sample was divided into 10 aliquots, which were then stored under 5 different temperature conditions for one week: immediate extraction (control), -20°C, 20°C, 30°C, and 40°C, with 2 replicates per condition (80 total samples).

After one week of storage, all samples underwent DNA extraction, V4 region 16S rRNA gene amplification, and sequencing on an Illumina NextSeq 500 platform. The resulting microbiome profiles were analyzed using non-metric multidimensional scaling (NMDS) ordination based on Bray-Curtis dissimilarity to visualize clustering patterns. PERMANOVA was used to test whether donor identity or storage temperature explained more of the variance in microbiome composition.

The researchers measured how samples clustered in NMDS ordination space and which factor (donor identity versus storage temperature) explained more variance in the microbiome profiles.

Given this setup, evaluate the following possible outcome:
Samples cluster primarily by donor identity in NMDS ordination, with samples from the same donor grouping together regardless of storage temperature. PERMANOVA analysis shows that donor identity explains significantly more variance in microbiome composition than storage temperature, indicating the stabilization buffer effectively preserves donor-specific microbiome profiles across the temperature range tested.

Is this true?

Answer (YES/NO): YES